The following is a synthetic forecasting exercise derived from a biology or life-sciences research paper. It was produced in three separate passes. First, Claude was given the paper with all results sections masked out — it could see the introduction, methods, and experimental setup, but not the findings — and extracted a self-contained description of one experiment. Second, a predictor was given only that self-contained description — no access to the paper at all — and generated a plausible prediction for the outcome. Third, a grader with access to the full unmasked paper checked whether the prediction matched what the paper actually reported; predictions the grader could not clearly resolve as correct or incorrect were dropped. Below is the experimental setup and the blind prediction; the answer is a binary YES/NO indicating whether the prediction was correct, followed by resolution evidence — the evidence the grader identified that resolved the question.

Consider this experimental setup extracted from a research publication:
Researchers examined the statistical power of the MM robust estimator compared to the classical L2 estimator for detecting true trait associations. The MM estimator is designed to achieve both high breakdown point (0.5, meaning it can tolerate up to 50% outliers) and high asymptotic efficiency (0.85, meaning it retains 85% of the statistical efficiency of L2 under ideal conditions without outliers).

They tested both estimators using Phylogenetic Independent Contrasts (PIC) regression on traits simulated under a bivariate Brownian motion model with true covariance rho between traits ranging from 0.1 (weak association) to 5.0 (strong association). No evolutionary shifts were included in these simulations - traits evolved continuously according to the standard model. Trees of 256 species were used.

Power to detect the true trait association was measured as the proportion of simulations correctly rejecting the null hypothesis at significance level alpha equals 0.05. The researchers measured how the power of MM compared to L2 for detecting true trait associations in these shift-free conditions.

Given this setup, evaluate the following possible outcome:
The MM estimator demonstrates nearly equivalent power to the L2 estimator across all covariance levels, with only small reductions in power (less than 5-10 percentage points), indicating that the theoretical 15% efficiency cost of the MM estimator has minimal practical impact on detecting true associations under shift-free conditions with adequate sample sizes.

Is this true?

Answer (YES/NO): YES